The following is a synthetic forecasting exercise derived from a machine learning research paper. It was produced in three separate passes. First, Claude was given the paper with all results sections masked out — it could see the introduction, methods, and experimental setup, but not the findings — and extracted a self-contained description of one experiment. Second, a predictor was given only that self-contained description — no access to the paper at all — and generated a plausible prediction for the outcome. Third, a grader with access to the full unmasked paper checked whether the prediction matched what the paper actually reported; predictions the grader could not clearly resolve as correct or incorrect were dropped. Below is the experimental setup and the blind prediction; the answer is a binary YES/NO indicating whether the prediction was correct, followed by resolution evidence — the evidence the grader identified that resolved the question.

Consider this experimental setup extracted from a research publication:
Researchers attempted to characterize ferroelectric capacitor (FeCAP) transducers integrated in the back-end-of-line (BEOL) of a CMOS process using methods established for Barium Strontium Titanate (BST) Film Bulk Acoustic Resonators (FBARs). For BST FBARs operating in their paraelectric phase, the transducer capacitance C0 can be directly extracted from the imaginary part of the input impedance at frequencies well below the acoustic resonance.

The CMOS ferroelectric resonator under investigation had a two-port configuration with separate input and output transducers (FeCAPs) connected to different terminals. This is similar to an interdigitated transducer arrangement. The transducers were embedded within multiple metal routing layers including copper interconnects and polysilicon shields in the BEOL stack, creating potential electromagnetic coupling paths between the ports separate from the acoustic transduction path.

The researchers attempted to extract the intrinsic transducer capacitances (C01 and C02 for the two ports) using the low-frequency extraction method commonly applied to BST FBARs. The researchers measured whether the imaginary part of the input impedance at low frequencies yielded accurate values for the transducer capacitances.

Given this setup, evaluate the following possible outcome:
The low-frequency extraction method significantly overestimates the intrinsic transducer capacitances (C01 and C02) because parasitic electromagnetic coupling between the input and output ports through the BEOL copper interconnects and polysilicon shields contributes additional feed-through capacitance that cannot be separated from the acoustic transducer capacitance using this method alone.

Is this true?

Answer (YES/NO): NO